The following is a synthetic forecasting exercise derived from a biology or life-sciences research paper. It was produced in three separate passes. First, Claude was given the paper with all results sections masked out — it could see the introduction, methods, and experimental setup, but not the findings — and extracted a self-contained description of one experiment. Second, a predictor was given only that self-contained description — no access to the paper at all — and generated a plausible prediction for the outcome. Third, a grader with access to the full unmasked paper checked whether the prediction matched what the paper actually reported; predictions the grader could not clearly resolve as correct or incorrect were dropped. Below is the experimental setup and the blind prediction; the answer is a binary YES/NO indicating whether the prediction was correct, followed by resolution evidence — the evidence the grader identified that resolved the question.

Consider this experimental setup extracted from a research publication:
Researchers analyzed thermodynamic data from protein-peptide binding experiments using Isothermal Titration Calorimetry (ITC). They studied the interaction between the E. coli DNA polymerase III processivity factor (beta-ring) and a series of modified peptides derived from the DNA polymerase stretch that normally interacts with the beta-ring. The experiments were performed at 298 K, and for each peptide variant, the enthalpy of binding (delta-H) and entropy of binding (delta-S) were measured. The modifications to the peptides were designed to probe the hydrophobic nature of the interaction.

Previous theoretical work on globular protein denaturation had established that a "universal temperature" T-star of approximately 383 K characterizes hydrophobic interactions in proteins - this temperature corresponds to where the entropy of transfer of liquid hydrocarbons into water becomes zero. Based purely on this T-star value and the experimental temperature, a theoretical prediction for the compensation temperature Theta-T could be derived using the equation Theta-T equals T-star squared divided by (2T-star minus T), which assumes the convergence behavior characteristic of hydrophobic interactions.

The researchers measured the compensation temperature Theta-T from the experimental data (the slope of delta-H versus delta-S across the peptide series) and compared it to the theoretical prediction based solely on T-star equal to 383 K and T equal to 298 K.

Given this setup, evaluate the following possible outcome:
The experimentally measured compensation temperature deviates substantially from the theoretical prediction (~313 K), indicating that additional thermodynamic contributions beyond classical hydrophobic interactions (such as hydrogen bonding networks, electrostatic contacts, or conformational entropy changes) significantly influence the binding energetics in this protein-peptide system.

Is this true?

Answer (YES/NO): NO